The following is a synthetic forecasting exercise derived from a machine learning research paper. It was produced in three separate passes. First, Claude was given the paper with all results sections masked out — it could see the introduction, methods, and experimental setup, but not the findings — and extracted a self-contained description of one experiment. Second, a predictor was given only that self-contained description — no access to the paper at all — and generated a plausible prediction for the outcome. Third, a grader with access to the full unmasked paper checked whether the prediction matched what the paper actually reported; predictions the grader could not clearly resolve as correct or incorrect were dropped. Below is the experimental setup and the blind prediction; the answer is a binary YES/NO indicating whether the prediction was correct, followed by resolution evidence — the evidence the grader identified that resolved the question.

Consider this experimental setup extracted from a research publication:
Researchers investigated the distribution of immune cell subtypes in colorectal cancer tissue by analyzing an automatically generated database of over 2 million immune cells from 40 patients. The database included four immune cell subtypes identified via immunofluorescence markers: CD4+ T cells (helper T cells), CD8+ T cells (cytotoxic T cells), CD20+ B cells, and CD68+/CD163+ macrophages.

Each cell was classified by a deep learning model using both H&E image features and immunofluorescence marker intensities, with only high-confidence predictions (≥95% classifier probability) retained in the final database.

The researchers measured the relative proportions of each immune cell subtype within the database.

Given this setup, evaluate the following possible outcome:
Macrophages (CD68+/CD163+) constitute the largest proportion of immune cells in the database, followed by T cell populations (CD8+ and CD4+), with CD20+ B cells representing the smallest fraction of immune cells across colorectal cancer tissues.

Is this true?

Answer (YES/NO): NO